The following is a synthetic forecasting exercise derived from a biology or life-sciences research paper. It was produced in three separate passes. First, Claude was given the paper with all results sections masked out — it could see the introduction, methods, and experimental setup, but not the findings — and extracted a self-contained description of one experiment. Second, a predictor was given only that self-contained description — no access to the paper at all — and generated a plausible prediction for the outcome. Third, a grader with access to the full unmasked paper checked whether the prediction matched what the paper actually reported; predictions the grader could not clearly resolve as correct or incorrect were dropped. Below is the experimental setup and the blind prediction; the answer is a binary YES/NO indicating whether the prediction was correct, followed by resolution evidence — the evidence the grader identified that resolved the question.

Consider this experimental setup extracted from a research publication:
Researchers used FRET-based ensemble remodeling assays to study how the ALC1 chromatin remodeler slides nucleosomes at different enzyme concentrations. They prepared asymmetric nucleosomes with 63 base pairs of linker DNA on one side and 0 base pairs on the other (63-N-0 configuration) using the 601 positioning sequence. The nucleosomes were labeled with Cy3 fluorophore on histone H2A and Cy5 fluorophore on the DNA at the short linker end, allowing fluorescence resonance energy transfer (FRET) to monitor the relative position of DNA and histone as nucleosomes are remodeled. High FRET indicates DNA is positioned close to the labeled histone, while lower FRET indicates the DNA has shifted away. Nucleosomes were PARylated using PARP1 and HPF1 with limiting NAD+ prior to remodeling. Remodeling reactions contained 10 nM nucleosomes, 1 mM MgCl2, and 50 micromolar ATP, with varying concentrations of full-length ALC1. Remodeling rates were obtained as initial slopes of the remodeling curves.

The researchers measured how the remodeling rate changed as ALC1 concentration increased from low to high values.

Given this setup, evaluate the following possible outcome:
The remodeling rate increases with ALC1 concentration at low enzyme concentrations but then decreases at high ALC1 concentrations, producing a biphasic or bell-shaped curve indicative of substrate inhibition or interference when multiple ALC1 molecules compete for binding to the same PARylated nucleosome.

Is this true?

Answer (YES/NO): YES